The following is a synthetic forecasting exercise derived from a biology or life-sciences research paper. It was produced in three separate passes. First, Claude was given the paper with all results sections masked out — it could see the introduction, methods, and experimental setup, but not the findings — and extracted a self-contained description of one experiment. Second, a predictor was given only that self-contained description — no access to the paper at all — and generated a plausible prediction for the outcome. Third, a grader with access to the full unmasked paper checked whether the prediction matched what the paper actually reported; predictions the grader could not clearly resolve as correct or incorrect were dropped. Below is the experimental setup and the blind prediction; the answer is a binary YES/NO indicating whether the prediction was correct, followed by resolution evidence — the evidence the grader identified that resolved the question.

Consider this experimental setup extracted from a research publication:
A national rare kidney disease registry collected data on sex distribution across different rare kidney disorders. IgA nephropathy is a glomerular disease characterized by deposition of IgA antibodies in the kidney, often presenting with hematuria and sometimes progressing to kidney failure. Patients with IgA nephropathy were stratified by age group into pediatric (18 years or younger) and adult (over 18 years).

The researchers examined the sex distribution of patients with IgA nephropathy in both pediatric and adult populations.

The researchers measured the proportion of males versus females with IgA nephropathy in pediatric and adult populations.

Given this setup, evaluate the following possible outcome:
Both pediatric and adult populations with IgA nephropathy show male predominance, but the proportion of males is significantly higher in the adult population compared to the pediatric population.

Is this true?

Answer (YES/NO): NO